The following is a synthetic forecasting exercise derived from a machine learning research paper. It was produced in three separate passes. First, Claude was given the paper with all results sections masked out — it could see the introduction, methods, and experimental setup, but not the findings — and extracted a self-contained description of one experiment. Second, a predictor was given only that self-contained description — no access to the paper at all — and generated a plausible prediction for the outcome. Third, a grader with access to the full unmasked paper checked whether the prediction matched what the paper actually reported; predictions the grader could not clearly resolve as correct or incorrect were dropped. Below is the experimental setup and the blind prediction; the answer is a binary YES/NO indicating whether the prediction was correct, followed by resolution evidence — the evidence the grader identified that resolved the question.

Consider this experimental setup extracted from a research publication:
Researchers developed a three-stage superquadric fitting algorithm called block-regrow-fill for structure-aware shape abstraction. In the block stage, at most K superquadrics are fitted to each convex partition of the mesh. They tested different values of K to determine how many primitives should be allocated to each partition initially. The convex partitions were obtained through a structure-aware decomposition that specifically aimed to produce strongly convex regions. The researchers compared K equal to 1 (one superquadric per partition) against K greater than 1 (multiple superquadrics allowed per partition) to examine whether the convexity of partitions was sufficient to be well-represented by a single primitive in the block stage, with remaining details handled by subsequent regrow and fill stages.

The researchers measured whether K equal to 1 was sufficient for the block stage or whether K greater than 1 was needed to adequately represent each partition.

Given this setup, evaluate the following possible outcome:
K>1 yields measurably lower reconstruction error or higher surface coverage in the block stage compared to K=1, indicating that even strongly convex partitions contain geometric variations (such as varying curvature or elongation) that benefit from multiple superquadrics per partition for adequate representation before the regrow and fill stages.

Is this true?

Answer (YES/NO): NO